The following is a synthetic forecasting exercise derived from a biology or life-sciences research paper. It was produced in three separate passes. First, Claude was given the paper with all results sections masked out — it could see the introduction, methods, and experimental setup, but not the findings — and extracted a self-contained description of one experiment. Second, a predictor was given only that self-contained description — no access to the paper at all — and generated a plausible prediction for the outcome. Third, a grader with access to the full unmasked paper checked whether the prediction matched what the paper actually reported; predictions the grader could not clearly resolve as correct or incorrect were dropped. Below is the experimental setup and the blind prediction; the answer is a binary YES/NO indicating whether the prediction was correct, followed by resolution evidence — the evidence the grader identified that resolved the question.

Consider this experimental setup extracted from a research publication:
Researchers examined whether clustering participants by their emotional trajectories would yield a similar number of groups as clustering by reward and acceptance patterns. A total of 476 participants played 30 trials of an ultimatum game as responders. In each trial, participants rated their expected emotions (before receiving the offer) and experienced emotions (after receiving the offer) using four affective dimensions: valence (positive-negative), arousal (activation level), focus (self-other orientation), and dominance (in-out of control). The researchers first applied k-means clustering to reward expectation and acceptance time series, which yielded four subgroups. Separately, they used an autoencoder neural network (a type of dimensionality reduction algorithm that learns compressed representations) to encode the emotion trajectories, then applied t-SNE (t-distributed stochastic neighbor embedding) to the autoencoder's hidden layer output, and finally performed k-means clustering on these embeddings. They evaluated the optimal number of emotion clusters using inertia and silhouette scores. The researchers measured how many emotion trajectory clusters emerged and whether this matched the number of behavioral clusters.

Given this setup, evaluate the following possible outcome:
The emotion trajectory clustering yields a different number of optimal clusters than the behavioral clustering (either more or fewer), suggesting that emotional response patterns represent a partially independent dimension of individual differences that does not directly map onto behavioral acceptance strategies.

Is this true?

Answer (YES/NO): NO